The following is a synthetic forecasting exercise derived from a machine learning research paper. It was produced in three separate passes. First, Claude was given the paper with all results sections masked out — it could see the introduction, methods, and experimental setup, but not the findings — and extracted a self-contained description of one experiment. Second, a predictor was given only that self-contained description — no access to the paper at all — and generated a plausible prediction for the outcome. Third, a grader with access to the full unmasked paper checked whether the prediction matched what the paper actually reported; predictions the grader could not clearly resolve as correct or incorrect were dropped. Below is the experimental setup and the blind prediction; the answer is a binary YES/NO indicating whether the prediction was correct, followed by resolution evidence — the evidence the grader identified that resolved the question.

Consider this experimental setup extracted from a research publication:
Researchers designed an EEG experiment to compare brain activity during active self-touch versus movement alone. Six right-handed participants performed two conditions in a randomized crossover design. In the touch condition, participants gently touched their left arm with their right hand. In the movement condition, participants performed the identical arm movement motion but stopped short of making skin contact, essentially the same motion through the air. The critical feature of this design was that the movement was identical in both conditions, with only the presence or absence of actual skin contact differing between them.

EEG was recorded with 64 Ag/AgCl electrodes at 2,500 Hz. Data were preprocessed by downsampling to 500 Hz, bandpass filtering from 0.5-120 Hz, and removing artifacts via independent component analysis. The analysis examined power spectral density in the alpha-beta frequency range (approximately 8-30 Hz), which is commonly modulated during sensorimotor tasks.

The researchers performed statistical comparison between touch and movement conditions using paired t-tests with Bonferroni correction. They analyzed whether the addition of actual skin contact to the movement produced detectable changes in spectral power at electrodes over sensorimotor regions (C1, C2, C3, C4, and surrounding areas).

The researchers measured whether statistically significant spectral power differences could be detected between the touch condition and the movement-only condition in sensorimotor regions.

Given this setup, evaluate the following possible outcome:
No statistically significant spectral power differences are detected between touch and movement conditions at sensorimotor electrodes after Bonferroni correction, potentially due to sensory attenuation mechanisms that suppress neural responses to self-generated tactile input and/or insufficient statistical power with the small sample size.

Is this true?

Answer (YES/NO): NO